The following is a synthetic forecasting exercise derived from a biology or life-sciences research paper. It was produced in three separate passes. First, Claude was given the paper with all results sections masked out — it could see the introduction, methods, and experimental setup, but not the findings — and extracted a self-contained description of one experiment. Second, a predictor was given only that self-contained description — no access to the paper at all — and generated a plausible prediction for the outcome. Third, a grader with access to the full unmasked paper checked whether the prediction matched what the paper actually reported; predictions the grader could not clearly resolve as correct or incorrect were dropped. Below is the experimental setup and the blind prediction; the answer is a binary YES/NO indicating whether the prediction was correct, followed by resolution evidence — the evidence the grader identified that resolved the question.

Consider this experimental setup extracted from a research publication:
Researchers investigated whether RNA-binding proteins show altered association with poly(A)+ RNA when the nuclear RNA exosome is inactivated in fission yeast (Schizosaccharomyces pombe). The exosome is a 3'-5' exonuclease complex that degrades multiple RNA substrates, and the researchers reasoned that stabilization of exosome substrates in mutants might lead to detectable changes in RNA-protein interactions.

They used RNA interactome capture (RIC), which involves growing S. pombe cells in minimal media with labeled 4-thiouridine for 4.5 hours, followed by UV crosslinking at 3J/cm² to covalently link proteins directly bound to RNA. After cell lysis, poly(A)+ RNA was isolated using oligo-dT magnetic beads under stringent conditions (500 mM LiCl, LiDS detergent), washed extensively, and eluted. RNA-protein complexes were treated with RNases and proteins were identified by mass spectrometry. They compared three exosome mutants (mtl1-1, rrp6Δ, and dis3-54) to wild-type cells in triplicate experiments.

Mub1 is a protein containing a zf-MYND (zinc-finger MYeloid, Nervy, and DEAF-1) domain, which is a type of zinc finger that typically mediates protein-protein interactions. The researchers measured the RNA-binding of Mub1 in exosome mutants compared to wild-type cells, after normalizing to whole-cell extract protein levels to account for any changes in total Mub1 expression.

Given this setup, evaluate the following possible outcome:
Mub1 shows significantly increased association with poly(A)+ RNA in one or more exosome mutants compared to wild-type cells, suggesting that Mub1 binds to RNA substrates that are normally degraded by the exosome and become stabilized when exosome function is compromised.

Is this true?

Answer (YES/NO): YES